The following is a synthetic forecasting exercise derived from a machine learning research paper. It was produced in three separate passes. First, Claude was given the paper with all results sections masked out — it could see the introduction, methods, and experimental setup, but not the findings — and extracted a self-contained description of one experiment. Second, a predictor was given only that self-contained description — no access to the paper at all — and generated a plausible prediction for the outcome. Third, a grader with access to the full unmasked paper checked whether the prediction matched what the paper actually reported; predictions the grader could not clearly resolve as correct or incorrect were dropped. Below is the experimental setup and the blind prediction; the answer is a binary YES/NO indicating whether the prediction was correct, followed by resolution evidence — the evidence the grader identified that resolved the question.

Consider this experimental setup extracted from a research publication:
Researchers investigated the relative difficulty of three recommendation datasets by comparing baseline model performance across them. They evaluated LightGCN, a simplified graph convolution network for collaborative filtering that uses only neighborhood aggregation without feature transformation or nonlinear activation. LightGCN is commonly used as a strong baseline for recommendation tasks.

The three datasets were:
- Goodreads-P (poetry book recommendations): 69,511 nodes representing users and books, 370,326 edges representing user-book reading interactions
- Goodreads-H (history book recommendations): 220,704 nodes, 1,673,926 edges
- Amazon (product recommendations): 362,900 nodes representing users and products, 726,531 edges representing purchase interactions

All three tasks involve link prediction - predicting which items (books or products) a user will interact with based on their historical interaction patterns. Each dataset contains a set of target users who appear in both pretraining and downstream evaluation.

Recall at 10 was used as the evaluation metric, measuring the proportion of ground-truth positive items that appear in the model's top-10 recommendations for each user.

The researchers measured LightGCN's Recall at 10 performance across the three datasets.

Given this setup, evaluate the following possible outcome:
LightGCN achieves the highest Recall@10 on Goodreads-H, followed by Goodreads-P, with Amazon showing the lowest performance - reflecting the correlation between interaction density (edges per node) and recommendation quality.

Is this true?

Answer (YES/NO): NO